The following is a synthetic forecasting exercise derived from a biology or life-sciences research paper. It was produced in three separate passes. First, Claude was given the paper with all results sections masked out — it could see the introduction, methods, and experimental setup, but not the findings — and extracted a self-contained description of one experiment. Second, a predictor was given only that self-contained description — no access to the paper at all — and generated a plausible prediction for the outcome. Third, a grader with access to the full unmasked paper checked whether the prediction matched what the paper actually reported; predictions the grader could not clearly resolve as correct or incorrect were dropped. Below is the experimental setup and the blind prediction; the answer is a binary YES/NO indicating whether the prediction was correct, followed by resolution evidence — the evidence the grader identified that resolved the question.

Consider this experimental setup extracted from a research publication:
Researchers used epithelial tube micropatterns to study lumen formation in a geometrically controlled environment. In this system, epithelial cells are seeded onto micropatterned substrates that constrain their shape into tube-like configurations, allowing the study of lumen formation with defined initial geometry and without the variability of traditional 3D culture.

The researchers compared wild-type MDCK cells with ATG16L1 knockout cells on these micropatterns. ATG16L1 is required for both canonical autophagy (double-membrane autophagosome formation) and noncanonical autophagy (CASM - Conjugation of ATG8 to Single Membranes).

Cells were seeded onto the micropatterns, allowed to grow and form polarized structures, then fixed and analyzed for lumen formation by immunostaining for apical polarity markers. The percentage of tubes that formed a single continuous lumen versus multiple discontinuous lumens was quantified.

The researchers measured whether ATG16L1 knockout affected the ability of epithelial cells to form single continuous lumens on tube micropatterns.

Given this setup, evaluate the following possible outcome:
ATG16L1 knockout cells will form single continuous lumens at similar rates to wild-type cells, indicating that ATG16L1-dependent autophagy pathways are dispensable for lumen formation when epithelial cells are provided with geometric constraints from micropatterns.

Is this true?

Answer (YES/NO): NO